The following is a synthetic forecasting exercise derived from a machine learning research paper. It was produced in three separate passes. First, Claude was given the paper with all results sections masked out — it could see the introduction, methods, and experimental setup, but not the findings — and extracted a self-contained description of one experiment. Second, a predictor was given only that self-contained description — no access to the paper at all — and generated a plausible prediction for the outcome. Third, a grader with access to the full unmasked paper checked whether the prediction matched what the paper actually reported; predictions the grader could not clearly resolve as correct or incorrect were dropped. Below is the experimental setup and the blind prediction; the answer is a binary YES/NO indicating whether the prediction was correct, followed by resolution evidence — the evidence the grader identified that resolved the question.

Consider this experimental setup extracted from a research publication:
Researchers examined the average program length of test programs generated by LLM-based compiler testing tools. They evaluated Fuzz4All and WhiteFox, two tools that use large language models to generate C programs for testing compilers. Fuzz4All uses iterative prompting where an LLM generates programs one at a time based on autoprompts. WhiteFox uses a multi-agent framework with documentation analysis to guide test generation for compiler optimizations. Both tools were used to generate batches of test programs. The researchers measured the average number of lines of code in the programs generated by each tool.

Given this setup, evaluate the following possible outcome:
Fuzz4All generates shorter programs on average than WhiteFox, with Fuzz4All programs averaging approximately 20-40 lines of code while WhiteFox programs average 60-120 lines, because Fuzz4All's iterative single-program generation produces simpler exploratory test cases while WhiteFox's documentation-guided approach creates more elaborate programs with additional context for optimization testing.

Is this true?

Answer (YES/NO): NO